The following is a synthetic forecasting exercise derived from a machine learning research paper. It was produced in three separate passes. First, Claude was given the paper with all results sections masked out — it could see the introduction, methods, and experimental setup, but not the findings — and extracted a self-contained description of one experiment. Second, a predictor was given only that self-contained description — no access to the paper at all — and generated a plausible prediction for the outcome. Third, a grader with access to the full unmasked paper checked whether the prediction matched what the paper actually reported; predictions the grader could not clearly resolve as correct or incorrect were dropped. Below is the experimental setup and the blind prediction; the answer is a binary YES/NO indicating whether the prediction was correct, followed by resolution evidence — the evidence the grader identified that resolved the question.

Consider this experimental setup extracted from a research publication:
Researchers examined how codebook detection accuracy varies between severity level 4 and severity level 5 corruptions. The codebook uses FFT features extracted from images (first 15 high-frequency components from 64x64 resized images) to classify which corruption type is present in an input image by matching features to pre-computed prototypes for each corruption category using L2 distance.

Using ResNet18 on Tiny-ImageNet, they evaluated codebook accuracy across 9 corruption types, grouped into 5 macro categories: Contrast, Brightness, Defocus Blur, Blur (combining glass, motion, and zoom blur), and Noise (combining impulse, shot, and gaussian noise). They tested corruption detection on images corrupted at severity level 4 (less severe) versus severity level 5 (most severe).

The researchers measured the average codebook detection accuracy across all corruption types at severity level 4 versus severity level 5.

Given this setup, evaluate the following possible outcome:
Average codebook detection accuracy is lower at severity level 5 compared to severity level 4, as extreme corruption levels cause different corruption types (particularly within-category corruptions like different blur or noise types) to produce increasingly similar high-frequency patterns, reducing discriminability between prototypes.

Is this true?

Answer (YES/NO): NO